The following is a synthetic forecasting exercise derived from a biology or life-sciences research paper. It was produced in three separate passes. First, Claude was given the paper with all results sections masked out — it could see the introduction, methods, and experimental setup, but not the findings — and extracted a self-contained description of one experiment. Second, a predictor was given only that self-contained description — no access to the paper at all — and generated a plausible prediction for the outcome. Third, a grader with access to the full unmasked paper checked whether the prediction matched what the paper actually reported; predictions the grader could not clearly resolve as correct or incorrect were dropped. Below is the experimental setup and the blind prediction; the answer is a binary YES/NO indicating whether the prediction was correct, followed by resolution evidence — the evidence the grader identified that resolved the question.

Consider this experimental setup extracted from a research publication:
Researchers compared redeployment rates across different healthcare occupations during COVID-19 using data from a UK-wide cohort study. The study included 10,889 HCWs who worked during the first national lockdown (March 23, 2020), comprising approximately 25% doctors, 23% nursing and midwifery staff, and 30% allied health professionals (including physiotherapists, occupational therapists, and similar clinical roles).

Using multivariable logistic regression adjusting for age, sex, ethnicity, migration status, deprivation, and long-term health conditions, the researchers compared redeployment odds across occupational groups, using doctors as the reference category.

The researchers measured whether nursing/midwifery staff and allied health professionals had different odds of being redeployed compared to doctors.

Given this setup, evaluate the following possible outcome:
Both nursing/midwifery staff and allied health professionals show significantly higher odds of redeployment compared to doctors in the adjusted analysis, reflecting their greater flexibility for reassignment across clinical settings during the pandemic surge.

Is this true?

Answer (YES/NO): YES